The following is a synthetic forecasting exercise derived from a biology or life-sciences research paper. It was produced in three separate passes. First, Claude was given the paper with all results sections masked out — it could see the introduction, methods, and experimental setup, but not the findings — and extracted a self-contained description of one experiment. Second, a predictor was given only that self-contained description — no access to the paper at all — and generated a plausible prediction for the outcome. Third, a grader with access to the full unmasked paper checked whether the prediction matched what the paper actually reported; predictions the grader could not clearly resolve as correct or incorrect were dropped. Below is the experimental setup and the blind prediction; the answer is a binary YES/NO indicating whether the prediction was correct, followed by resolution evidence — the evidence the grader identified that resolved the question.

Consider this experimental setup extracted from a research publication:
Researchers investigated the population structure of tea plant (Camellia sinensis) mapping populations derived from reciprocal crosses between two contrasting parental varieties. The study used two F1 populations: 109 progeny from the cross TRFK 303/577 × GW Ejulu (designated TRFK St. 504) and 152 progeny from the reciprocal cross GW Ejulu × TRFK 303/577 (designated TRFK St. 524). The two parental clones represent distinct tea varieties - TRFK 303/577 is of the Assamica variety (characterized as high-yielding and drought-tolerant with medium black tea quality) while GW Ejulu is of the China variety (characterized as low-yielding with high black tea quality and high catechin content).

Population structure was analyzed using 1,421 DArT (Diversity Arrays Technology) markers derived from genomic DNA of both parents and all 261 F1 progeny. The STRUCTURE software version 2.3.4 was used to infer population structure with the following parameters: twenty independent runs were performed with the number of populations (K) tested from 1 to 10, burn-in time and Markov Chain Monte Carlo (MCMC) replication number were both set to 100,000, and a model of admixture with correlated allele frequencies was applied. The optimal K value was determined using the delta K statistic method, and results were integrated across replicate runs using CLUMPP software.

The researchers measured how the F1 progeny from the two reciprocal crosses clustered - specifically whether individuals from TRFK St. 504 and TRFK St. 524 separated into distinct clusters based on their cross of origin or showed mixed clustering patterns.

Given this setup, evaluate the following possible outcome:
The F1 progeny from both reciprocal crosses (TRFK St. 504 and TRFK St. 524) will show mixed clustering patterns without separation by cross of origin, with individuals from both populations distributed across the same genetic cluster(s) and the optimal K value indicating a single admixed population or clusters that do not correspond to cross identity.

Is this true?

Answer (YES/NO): YES